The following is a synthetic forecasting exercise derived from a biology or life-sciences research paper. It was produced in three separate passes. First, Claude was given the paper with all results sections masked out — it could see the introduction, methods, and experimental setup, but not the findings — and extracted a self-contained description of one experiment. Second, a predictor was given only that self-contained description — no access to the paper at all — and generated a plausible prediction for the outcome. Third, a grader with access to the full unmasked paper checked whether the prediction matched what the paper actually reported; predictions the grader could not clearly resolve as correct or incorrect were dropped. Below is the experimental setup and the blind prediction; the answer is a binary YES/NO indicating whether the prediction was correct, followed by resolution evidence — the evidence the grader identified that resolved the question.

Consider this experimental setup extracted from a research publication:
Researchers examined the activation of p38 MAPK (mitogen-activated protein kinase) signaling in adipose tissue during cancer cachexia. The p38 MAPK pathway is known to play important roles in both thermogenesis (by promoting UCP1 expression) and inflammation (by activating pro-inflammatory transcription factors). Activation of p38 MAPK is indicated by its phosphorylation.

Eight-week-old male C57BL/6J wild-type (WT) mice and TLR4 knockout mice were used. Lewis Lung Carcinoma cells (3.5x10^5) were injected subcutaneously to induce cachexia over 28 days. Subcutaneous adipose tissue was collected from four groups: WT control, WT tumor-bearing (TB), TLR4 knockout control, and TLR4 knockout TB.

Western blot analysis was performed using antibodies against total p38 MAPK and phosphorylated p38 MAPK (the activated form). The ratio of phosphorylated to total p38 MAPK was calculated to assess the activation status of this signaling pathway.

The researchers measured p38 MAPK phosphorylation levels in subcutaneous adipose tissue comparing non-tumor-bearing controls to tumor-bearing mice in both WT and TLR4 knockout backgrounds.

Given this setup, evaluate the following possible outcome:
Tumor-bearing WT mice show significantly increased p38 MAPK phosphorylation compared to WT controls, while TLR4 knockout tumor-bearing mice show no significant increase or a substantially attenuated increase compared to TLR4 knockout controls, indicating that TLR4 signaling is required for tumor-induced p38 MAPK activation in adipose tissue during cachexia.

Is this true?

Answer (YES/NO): YES